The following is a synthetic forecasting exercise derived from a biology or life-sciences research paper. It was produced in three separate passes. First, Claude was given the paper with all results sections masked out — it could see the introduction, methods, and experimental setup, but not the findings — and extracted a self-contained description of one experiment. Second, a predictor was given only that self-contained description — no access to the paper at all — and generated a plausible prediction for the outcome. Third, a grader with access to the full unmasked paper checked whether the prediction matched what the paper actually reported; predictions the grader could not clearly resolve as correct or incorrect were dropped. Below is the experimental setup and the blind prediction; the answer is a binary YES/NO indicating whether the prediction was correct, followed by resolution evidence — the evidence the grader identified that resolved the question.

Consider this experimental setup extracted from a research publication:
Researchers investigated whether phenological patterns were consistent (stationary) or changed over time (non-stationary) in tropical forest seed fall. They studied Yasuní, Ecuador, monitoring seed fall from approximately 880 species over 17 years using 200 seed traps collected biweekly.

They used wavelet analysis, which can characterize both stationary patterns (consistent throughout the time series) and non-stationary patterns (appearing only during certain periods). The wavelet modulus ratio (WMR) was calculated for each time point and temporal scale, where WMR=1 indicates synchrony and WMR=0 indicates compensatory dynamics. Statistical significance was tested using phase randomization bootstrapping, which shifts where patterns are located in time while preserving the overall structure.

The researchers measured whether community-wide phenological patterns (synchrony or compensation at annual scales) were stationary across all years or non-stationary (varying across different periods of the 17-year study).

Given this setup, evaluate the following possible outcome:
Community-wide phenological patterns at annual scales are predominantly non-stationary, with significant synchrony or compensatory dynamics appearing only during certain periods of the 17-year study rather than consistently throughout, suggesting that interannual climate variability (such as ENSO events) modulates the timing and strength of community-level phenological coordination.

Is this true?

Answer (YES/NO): NO